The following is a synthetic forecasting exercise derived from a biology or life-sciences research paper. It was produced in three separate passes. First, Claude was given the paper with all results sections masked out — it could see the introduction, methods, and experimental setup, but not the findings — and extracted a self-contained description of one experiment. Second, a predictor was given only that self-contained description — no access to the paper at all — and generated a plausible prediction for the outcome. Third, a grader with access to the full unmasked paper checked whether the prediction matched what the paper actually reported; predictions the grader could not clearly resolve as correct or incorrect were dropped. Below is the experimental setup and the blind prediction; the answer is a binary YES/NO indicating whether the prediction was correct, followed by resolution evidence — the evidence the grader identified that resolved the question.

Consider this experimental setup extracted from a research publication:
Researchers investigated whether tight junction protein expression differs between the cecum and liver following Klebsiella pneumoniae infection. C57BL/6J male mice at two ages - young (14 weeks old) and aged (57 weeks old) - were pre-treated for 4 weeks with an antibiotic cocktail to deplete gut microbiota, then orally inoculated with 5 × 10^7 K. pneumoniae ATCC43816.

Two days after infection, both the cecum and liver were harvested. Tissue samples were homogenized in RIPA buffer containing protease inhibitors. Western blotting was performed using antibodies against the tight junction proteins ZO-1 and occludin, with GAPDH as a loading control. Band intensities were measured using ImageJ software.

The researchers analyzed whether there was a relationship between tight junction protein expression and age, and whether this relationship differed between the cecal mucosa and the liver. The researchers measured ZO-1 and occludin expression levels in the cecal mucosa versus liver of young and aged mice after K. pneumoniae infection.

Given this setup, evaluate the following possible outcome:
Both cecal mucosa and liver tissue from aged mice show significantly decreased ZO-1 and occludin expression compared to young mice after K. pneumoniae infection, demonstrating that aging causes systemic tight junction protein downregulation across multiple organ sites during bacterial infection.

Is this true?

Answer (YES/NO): NO